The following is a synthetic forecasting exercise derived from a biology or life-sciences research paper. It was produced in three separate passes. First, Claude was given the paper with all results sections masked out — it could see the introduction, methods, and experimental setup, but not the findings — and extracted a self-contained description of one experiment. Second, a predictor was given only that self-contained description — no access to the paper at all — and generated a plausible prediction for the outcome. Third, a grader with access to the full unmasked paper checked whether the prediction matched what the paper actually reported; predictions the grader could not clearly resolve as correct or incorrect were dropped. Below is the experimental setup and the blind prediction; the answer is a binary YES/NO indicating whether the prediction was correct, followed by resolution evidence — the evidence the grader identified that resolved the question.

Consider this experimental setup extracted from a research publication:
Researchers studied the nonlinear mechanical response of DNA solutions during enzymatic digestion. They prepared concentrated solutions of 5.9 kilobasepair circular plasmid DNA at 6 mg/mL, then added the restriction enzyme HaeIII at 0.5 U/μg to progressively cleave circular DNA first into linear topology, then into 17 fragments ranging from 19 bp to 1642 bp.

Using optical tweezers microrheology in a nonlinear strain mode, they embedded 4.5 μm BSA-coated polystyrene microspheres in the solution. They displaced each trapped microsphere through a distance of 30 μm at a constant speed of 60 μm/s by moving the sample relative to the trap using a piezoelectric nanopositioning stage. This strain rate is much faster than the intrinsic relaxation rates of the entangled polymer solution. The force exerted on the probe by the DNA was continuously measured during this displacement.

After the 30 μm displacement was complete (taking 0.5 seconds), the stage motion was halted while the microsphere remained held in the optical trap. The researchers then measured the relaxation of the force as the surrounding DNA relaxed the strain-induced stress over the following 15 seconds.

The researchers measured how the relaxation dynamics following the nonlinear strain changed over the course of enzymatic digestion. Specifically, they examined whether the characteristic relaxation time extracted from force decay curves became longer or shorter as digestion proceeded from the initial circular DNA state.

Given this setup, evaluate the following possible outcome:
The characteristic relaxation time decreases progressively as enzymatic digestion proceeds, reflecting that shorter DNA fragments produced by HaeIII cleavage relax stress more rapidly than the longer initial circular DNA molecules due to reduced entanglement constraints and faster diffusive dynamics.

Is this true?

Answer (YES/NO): NO